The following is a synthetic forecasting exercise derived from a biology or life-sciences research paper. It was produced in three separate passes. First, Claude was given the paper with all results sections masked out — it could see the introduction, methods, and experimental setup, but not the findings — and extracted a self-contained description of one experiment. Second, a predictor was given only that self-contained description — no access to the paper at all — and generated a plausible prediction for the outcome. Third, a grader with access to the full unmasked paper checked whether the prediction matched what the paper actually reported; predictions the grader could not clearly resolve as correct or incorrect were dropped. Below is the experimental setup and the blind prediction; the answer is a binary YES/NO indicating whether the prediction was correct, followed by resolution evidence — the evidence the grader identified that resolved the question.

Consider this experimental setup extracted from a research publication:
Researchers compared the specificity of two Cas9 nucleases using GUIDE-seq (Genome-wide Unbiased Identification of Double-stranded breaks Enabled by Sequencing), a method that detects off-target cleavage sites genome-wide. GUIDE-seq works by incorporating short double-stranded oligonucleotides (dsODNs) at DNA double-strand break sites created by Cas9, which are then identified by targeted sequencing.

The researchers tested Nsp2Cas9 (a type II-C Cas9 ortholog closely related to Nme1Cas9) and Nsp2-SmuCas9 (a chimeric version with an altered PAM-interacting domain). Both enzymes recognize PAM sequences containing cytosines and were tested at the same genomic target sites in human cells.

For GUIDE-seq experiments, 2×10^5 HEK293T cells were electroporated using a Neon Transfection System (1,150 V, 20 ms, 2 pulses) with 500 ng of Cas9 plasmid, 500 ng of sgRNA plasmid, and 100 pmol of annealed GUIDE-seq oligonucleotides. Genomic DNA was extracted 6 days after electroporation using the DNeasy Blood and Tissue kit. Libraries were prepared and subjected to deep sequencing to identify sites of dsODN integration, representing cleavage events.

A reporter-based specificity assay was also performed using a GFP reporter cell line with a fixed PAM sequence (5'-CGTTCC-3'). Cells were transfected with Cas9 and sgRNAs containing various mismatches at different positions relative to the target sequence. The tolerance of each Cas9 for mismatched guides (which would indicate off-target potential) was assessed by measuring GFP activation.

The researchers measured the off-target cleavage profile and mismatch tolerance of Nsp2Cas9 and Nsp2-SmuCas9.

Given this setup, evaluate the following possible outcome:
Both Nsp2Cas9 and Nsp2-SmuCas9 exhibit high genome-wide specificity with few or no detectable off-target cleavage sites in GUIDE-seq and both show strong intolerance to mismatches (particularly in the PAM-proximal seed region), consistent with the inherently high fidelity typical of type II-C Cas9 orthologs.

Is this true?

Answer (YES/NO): NO